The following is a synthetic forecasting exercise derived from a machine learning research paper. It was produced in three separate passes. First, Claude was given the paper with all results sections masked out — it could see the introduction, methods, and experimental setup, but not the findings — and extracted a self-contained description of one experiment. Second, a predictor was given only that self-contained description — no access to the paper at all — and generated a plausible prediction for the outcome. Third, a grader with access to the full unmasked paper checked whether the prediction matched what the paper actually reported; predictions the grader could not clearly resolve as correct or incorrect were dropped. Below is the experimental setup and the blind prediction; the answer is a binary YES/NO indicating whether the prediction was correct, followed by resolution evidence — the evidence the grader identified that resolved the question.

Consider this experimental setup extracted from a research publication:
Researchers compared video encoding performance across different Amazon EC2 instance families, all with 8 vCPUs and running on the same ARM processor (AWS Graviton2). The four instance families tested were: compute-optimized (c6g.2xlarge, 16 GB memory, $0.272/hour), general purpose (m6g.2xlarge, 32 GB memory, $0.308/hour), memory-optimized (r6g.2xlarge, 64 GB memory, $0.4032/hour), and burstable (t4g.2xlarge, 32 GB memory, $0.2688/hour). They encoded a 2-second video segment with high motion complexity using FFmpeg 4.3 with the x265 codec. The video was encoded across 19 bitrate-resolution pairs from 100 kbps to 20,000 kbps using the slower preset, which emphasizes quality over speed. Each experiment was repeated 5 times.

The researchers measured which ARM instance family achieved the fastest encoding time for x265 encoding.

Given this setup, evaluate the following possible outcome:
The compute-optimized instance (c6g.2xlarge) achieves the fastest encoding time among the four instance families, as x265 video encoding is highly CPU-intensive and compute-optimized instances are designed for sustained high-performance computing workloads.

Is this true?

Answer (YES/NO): NO